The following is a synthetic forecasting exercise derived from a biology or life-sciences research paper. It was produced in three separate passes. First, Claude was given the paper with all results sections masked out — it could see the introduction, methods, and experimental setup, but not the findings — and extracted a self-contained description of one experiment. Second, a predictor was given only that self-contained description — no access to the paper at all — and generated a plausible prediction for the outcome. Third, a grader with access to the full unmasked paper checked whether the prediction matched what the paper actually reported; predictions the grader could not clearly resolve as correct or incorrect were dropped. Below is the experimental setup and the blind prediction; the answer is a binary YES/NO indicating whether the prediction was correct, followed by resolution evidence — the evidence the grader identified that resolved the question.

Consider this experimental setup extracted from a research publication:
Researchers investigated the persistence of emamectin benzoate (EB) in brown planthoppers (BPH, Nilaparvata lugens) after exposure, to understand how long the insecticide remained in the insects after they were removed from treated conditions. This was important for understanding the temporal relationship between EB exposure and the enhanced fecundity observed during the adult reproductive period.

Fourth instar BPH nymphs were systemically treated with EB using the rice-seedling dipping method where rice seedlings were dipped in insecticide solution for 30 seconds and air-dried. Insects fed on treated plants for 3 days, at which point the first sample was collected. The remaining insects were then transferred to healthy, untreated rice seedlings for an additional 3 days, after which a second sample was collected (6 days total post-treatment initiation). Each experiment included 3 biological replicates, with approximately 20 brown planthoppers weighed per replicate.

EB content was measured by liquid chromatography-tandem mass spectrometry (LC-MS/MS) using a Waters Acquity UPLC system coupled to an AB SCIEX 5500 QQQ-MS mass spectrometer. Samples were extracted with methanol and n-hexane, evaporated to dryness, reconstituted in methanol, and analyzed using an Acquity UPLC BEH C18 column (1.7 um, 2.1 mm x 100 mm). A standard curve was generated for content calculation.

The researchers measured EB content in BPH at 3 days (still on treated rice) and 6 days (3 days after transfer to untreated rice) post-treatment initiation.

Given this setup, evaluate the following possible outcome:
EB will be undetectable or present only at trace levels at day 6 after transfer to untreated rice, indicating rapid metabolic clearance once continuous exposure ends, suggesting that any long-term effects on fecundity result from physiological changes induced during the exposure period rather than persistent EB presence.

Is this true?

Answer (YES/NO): YES